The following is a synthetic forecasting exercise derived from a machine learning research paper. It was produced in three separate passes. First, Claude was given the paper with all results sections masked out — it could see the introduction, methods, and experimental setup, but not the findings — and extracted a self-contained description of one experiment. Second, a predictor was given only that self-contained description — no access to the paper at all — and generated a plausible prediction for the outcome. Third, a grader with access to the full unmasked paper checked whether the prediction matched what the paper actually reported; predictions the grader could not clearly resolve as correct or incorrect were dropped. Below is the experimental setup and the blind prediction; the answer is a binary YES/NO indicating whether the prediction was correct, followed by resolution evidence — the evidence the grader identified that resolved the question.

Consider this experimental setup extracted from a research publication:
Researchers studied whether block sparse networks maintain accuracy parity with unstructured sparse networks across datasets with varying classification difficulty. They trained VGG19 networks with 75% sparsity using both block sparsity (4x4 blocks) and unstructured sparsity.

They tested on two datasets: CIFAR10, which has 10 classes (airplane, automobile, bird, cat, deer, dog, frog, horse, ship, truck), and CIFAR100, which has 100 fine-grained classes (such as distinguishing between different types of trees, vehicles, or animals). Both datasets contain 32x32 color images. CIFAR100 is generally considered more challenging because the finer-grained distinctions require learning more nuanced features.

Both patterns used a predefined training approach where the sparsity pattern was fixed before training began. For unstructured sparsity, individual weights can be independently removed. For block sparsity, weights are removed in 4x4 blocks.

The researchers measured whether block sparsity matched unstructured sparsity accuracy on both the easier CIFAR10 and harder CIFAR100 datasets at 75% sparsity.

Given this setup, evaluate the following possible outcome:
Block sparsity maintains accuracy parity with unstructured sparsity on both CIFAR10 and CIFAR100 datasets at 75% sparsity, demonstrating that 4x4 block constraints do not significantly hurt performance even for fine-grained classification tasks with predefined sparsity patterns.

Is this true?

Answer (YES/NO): NO